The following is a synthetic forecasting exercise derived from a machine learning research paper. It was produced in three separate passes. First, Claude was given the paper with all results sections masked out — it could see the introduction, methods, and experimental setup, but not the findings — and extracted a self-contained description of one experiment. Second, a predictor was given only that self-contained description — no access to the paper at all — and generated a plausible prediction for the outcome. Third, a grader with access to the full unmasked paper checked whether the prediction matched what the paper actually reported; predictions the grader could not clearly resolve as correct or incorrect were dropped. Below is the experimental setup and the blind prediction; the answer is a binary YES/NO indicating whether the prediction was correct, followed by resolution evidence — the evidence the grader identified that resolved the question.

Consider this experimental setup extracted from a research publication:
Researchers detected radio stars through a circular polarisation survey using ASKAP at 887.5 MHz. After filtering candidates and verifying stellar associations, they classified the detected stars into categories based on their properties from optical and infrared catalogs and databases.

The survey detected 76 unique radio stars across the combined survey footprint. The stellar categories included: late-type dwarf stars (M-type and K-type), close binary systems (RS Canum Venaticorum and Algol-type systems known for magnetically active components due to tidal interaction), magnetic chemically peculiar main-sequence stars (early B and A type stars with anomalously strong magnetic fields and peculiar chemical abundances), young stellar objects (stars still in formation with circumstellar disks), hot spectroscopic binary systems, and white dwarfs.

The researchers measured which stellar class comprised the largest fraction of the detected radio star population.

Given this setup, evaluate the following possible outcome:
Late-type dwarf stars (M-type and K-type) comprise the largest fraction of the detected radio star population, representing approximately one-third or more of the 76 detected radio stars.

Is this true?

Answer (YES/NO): YES